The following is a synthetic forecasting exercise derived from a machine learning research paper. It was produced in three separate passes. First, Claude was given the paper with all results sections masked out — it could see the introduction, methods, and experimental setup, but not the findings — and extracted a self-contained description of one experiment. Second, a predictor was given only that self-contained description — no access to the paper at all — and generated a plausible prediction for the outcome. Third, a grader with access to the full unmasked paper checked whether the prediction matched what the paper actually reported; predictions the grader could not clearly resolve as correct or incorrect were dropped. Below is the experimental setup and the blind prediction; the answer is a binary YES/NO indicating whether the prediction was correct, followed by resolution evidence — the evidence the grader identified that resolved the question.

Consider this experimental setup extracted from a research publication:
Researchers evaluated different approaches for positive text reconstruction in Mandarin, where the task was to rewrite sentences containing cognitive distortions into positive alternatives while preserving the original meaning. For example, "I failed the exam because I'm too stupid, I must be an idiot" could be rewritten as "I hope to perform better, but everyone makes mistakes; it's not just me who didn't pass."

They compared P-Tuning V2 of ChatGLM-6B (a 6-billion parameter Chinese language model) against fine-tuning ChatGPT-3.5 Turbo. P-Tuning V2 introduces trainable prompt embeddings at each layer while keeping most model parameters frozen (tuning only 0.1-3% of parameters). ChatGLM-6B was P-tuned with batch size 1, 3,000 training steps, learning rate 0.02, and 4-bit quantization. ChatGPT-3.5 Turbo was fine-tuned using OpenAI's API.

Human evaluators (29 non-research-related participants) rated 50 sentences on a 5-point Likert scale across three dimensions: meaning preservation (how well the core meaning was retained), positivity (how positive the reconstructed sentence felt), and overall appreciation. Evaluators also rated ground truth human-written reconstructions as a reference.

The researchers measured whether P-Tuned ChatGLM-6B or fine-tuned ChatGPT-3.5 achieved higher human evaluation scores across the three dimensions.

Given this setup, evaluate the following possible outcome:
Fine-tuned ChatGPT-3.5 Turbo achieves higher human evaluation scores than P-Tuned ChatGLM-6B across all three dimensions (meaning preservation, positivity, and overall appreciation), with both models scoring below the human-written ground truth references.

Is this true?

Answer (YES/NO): NO